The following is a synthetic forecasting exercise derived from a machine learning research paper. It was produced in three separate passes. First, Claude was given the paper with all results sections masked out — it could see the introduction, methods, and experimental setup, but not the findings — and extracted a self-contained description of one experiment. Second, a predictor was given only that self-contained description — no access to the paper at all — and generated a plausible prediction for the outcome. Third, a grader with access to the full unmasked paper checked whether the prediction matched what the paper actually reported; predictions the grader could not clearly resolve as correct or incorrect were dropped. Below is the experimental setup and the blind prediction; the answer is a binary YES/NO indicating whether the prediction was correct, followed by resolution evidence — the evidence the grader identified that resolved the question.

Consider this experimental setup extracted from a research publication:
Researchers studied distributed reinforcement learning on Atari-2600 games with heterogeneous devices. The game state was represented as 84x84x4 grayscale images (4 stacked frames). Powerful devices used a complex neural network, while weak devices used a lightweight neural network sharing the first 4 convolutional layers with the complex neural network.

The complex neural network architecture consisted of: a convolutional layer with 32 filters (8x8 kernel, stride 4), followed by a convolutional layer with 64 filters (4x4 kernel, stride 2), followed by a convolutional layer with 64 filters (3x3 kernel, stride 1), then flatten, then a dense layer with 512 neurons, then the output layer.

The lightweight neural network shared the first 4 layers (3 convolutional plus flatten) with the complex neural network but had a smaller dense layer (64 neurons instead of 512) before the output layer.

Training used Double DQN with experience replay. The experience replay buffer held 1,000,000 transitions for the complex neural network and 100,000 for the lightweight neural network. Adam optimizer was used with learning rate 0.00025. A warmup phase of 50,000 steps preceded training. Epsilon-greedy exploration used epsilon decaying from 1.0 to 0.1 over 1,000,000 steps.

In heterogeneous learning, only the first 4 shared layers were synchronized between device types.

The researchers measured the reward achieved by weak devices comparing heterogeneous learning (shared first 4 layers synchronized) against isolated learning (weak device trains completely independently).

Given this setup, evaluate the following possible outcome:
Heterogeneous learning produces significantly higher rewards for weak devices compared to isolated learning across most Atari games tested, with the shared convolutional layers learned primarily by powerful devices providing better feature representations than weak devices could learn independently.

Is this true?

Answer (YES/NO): YES